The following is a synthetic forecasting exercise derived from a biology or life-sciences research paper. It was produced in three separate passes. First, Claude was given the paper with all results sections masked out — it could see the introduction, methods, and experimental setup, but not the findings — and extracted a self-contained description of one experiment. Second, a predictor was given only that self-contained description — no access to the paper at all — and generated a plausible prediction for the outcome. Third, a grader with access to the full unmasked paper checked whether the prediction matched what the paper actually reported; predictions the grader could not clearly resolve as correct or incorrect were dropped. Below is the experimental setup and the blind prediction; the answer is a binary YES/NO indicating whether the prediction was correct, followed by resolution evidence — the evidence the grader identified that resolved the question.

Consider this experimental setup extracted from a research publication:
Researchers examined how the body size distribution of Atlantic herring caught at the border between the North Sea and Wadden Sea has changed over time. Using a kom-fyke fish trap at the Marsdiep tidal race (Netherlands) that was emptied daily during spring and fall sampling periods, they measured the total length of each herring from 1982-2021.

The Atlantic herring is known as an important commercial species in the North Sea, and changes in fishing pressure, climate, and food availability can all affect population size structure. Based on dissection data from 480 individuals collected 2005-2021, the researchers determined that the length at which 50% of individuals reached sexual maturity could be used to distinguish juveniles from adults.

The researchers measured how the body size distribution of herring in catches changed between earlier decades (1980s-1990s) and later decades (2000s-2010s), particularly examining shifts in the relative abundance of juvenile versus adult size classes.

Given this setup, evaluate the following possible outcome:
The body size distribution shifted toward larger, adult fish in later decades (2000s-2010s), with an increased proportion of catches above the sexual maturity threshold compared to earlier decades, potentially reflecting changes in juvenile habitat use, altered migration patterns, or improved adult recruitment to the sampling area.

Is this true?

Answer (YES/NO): NO